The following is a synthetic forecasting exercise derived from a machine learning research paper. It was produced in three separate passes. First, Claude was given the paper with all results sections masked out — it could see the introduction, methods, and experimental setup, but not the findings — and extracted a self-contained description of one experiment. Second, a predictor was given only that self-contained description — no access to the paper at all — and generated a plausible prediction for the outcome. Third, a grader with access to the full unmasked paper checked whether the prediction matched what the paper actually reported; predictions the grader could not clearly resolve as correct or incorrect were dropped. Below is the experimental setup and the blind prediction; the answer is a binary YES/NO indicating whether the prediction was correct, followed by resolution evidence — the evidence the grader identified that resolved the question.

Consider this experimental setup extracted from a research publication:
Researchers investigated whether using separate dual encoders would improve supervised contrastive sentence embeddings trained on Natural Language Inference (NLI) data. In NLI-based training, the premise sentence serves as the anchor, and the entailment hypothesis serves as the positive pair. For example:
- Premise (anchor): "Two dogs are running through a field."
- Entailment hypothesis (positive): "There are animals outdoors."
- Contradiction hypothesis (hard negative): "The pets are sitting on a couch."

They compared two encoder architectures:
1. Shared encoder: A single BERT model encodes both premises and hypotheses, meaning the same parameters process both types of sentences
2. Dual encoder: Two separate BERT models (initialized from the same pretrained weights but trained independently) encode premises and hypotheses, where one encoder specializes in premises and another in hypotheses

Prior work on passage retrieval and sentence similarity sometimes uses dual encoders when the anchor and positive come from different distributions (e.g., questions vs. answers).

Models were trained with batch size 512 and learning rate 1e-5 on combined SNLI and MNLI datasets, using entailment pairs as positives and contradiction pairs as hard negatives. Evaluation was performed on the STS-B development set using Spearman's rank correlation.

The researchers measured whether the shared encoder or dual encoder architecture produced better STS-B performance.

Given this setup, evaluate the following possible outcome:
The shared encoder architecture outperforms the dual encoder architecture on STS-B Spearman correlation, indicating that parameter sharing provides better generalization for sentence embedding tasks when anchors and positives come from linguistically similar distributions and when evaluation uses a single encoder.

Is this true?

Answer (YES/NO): YES